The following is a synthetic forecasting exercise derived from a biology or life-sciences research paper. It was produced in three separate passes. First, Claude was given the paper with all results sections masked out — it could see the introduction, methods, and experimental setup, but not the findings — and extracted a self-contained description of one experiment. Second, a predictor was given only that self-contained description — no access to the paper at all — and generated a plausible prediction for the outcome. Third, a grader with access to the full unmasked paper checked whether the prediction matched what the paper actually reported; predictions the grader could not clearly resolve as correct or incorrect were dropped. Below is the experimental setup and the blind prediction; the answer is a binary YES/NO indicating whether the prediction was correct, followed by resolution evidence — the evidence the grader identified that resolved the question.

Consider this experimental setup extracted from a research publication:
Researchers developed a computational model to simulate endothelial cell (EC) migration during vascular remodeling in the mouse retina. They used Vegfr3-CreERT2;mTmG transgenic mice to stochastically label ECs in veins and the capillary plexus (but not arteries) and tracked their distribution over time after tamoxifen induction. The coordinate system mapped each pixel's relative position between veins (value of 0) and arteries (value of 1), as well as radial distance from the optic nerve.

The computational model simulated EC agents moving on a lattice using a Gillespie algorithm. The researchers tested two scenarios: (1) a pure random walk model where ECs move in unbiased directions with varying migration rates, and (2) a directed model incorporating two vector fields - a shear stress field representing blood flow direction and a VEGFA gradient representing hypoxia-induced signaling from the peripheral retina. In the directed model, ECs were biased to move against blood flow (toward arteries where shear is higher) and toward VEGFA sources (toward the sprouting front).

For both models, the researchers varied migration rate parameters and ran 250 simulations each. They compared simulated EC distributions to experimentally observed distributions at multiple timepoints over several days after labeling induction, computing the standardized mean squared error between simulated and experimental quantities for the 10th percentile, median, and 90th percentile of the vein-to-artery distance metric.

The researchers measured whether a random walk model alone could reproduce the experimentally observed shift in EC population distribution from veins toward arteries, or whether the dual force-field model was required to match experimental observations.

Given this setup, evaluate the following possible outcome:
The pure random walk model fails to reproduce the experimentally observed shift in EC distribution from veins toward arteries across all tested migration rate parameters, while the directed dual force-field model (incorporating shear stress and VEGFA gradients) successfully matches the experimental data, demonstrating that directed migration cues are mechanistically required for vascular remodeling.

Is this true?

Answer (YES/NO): YES